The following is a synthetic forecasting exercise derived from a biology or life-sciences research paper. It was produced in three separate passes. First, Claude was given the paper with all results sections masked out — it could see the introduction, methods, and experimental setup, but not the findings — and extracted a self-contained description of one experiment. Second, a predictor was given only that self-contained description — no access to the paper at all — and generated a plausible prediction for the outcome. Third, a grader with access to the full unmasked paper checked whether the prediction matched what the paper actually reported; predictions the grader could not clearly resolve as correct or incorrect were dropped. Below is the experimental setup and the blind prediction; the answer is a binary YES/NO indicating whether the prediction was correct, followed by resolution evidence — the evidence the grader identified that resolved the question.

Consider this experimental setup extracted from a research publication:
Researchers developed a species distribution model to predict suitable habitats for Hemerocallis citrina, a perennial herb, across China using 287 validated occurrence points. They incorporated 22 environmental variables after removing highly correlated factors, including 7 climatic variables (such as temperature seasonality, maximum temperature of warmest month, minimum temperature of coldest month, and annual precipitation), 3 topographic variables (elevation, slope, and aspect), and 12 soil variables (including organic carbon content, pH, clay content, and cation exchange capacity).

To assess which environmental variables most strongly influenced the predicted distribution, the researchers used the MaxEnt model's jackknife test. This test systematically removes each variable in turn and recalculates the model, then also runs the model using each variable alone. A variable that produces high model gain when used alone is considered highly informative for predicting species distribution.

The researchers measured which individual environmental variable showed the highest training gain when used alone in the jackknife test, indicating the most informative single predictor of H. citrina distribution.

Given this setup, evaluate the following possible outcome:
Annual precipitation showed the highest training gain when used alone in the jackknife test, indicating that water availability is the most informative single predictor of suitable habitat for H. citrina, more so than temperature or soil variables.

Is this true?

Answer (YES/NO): YES